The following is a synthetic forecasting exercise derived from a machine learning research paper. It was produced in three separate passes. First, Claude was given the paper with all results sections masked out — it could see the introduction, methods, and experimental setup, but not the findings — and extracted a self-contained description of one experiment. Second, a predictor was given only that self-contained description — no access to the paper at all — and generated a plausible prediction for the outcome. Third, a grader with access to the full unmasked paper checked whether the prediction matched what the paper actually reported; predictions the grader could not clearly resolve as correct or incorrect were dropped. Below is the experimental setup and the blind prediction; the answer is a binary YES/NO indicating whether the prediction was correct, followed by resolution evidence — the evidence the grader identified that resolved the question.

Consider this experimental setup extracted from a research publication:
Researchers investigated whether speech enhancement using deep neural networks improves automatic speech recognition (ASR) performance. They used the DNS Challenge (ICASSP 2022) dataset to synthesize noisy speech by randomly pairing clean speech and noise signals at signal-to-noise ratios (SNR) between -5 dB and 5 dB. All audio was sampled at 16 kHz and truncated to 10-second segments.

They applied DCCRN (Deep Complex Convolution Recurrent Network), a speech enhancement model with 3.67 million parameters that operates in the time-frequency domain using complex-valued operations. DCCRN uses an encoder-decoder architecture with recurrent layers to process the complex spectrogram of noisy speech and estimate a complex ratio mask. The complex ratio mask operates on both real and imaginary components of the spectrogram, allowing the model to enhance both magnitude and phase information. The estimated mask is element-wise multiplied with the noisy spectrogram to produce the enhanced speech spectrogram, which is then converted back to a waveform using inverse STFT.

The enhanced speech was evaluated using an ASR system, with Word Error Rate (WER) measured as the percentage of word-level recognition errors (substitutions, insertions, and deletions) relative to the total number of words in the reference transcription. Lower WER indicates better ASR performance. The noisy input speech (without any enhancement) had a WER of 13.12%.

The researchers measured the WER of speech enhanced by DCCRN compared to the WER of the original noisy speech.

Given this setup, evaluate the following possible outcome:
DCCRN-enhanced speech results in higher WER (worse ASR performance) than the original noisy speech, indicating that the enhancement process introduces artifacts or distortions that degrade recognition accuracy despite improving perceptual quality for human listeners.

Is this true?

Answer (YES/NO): YES